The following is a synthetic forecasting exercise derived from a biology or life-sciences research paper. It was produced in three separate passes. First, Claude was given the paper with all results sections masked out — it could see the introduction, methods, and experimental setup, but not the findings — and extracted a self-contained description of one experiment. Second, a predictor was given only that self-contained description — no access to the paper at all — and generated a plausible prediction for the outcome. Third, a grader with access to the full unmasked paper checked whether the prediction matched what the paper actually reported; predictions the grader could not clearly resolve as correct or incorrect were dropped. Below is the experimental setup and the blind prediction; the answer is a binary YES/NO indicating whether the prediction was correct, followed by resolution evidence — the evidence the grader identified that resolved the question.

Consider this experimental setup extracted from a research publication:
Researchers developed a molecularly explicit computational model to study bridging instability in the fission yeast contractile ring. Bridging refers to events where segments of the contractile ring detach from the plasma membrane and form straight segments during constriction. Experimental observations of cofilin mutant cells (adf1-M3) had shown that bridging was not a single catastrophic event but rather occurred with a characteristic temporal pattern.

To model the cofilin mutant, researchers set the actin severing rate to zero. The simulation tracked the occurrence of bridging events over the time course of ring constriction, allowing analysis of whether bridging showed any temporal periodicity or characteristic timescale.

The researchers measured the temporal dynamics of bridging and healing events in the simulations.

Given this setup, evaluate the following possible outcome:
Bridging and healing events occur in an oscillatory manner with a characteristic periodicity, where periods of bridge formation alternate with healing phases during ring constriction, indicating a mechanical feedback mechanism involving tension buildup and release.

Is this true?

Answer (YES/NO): YES